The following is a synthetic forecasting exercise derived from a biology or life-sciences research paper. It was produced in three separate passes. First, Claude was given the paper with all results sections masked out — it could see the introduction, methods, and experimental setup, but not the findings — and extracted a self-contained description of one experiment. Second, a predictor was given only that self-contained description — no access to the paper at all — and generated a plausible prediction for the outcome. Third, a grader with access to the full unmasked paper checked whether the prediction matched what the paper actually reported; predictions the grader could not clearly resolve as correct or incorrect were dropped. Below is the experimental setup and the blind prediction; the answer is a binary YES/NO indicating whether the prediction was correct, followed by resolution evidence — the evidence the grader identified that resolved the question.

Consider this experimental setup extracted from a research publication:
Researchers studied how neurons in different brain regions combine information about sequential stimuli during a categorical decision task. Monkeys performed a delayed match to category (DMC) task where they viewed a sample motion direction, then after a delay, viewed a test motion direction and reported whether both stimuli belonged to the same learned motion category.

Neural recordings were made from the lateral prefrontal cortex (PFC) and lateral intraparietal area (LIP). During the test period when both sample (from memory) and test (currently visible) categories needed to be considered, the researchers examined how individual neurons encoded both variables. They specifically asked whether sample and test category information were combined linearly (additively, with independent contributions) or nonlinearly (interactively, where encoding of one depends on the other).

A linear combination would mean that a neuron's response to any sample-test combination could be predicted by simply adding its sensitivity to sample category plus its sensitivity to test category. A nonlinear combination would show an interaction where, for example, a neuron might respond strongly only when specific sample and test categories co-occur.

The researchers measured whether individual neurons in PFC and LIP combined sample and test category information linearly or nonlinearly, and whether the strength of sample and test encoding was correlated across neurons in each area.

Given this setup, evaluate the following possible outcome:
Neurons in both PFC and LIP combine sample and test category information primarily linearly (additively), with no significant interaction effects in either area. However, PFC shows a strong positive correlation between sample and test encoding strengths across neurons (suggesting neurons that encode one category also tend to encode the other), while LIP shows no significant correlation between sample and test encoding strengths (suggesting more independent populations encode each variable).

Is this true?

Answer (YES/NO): NO